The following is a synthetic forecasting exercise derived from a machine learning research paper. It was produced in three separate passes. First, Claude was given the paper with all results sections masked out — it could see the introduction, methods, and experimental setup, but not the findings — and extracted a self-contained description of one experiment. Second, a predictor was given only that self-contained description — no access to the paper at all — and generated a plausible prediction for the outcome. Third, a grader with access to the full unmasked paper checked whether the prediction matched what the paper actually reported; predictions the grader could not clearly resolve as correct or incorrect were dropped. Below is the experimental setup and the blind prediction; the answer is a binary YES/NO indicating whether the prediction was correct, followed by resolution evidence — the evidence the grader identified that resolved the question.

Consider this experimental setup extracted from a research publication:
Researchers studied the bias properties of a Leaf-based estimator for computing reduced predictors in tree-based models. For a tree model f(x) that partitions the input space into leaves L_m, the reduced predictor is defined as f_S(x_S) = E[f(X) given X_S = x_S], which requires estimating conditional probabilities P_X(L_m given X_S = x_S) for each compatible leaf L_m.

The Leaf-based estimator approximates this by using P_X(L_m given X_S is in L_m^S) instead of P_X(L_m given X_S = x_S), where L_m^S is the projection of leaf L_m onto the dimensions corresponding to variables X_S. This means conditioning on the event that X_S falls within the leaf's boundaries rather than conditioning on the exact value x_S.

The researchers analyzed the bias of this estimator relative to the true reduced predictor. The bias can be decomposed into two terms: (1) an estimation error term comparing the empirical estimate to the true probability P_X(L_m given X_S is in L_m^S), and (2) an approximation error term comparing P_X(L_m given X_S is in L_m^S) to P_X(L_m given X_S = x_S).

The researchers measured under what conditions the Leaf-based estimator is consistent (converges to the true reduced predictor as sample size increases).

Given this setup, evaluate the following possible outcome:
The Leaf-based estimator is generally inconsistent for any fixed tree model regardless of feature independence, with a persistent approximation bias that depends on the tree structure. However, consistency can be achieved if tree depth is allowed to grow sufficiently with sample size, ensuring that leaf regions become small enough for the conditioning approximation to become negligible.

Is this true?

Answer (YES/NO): NO